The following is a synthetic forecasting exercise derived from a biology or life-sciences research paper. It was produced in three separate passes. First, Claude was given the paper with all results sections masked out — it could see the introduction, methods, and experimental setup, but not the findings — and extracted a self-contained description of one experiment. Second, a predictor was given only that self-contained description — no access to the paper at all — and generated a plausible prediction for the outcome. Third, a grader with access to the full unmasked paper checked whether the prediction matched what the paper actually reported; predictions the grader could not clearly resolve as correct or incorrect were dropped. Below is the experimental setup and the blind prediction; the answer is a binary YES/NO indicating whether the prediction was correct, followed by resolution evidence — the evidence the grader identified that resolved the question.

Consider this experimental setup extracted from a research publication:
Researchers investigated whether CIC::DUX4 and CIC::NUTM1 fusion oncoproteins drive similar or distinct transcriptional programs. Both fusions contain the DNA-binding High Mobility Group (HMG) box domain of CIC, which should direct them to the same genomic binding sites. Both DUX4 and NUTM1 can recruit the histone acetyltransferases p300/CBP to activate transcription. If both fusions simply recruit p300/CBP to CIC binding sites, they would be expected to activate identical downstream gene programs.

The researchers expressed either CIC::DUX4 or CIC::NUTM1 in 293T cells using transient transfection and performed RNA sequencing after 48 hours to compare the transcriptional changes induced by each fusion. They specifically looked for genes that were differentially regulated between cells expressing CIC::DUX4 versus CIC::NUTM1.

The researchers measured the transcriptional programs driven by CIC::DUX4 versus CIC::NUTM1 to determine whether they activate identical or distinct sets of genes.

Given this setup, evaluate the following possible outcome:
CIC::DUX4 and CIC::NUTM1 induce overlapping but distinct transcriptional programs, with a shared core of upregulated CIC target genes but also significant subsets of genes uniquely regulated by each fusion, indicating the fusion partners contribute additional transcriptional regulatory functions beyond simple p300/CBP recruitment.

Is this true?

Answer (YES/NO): YES